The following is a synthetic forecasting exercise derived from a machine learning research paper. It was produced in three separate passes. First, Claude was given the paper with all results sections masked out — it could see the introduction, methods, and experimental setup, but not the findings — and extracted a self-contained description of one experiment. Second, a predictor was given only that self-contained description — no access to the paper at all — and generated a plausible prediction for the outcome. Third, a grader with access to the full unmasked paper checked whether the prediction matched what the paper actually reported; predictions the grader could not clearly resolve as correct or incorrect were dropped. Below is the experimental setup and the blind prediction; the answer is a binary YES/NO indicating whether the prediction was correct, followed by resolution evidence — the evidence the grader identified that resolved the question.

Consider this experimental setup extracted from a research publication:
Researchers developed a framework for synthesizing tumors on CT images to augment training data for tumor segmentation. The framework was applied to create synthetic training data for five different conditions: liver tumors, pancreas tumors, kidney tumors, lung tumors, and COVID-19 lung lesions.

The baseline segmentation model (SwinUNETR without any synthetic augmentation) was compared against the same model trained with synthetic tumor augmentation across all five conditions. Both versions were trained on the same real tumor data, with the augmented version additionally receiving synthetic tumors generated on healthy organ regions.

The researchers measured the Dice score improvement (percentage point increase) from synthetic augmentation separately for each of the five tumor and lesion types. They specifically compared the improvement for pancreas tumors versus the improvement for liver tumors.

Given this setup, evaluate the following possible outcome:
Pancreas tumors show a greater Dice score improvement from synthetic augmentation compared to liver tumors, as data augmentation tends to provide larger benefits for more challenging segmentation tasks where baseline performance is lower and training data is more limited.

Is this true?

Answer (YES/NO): NO